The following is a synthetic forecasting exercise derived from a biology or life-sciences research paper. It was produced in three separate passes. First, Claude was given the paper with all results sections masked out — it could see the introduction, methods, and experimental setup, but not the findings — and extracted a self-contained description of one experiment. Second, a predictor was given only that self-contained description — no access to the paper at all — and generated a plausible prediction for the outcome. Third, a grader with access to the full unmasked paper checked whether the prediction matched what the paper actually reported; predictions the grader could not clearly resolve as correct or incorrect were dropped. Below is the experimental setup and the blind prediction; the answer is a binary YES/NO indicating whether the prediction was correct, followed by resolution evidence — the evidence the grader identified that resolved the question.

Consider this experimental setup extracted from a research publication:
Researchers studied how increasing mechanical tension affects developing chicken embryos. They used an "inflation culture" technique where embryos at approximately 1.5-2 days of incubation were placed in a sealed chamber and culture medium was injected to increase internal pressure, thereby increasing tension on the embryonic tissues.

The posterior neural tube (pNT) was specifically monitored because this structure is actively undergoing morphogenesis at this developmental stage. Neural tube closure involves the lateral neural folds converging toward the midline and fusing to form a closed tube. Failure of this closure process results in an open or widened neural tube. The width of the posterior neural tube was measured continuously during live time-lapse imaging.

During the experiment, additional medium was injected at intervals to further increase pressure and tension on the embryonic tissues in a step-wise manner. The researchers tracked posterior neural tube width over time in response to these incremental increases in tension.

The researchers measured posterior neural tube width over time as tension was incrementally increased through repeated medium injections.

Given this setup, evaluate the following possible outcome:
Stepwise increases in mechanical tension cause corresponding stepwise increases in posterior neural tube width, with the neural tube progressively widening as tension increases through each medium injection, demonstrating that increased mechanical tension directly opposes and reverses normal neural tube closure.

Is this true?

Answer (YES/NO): YES